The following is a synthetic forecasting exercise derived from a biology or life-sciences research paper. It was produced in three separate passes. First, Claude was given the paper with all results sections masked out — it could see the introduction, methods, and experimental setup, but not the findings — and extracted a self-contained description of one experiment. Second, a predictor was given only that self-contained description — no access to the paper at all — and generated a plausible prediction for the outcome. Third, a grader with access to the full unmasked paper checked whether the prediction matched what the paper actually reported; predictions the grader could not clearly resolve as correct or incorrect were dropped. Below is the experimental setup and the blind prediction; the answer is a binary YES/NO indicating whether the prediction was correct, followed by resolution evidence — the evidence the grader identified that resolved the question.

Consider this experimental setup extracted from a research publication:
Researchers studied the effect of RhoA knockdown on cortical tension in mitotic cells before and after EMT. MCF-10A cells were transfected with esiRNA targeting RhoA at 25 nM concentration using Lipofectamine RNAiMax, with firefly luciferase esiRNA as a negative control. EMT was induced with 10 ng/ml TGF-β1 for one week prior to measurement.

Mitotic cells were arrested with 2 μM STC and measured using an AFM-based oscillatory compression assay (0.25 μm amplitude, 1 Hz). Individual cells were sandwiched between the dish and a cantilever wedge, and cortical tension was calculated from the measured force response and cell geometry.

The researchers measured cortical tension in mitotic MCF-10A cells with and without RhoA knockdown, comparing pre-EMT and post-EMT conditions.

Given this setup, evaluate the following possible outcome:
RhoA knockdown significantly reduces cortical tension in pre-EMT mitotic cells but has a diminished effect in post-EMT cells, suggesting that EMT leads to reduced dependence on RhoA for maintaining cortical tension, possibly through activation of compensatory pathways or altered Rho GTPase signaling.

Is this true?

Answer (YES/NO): YES